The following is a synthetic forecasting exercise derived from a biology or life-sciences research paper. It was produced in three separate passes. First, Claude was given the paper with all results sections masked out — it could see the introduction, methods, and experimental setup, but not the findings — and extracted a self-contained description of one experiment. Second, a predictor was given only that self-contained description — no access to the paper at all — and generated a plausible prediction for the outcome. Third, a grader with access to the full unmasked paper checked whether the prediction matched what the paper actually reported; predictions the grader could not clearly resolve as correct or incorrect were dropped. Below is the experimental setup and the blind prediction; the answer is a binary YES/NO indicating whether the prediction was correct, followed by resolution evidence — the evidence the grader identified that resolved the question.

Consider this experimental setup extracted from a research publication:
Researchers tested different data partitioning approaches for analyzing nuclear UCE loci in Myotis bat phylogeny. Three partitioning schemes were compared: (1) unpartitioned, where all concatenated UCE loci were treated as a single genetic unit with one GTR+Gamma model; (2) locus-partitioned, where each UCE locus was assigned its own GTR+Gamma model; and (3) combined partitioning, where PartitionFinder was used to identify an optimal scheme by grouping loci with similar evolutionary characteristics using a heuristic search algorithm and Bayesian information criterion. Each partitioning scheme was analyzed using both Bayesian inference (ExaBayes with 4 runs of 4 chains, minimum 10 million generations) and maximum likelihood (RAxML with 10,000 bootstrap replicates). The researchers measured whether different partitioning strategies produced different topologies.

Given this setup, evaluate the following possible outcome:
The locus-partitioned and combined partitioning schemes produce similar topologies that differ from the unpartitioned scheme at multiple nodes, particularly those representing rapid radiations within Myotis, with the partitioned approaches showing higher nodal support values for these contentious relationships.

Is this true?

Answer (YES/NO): NO